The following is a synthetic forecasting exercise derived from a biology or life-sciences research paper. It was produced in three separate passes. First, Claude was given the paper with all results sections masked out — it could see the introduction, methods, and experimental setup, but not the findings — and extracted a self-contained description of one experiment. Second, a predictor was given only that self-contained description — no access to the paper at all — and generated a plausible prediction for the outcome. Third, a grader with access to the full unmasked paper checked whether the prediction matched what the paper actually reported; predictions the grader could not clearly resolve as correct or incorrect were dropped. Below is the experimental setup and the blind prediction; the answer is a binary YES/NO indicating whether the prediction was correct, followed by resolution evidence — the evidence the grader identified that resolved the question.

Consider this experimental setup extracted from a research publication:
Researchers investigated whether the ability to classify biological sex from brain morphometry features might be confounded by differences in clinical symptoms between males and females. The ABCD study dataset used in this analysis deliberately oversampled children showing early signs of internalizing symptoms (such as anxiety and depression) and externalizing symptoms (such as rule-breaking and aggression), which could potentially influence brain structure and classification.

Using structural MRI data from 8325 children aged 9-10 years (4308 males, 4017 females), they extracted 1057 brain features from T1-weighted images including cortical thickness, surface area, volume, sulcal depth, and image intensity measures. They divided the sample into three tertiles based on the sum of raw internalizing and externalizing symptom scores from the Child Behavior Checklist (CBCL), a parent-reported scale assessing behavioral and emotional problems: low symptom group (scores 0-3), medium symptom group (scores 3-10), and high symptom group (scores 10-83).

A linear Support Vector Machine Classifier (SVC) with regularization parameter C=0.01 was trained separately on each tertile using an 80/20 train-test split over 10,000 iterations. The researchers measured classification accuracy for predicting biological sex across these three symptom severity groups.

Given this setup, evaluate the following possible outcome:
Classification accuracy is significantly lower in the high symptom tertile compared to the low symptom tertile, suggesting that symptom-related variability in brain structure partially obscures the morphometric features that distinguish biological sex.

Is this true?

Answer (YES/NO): NO